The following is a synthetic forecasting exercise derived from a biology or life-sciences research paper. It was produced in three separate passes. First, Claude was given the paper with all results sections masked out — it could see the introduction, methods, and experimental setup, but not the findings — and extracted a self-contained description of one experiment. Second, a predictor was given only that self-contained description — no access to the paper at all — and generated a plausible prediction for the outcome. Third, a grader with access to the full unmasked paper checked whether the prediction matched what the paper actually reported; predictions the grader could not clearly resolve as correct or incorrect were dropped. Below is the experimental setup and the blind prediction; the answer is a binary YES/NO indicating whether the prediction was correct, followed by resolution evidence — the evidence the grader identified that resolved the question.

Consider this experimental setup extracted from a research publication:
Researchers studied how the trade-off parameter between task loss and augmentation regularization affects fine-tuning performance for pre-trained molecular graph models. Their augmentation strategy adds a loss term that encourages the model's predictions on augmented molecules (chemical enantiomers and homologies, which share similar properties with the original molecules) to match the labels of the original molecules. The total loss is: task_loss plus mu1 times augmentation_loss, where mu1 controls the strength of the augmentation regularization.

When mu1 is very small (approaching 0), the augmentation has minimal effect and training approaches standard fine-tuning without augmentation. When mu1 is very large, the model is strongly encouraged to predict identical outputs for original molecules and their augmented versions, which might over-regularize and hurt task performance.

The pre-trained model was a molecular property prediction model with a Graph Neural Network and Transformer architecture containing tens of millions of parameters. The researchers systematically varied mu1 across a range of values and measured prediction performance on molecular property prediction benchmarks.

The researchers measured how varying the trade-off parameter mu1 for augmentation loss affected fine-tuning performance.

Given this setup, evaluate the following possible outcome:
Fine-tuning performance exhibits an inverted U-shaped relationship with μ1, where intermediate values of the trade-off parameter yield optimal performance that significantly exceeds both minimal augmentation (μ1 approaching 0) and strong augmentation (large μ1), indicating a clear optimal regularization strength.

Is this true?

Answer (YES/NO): NO